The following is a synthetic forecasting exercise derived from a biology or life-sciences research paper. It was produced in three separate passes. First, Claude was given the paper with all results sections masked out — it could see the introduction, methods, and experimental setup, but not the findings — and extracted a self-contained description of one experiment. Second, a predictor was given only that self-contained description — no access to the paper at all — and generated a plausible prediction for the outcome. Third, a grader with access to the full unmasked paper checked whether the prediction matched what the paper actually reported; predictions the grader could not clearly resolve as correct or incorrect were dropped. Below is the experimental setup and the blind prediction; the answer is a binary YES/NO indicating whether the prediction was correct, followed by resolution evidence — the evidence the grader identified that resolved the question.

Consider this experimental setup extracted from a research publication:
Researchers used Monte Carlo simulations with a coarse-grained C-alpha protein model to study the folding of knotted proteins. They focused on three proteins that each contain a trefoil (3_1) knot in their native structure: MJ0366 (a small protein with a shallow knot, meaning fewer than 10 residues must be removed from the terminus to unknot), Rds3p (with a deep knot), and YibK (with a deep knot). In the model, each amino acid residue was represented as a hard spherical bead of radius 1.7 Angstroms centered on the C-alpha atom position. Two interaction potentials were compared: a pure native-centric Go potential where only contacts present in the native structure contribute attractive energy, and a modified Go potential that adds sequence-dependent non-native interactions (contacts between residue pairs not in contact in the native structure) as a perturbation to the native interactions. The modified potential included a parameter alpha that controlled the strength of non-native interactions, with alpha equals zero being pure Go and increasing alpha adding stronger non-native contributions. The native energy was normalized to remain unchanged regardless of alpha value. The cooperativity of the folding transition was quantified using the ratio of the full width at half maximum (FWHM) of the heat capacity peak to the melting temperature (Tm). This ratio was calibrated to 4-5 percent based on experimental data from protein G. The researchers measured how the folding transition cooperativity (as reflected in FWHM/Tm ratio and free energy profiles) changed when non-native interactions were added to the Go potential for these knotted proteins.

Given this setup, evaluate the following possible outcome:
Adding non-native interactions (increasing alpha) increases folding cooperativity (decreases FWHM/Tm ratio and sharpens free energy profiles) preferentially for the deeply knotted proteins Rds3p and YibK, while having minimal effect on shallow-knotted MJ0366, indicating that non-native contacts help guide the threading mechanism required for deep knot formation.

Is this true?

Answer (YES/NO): NO